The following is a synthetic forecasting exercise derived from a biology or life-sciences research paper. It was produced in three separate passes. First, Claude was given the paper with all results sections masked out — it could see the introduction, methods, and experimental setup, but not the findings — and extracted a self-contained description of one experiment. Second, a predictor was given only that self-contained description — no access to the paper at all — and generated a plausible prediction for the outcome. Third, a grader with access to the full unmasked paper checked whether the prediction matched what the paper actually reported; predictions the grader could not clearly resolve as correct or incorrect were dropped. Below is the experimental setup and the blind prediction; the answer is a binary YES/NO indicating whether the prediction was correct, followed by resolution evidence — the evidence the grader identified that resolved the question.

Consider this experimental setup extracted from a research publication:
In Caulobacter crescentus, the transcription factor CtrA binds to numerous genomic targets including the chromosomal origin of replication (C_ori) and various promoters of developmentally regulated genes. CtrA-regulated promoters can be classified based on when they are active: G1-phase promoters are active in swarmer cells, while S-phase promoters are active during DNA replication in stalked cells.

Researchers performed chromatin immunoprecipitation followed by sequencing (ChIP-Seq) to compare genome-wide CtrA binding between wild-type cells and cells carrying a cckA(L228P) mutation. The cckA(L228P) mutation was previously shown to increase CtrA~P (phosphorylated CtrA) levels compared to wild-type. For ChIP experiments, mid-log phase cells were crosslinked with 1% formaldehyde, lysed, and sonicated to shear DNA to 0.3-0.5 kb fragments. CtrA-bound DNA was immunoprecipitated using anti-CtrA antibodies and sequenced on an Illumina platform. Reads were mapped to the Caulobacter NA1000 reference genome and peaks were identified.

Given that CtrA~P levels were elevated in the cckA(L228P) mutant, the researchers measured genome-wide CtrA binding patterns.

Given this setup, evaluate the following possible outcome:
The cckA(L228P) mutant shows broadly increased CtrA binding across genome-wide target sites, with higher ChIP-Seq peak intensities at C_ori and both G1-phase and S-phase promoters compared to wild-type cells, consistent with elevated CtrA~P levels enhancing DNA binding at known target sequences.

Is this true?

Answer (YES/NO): NO